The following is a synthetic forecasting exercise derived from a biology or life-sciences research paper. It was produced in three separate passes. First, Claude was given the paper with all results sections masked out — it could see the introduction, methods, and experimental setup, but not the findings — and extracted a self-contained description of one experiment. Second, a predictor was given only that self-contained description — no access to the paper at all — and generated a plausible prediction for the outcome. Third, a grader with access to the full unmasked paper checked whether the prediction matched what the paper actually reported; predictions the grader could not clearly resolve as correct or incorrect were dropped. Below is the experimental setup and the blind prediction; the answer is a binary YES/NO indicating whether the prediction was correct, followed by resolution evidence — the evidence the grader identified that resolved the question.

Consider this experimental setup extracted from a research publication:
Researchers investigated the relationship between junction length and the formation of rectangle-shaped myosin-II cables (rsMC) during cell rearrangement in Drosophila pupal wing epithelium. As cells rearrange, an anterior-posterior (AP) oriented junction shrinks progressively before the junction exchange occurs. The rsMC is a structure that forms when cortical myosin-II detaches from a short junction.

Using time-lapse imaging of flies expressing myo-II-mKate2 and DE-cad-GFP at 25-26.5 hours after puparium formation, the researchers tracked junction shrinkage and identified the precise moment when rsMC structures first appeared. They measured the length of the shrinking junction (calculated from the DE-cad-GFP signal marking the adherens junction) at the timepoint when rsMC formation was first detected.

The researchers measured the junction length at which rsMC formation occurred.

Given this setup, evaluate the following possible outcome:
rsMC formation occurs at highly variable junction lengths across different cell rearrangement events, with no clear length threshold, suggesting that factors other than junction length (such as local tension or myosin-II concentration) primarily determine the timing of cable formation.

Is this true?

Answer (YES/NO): NO